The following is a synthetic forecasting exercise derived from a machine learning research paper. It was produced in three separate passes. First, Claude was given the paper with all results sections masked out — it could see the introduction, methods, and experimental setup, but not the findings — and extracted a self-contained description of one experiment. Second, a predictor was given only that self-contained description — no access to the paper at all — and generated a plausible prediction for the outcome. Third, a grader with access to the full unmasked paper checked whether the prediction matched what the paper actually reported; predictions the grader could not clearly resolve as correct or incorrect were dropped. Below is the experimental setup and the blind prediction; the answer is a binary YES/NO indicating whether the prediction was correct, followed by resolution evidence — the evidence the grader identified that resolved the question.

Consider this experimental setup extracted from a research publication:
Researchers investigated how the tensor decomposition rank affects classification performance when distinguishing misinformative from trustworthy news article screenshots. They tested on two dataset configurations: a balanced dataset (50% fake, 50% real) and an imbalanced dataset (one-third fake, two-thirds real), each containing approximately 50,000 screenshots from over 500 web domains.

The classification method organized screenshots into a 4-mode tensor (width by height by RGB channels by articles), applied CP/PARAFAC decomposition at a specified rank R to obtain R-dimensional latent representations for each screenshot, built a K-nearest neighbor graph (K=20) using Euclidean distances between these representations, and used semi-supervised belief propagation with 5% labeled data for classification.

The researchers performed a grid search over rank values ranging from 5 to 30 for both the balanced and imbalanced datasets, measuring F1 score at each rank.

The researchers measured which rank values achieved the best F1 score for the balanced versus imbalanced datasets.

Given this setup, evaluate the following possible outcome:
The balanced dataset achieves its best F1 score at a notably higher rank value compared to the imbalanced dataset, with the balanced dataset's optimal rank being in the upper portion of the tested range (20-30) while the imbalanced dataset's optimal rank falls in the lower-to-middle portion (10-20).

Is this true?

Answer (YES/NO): NO